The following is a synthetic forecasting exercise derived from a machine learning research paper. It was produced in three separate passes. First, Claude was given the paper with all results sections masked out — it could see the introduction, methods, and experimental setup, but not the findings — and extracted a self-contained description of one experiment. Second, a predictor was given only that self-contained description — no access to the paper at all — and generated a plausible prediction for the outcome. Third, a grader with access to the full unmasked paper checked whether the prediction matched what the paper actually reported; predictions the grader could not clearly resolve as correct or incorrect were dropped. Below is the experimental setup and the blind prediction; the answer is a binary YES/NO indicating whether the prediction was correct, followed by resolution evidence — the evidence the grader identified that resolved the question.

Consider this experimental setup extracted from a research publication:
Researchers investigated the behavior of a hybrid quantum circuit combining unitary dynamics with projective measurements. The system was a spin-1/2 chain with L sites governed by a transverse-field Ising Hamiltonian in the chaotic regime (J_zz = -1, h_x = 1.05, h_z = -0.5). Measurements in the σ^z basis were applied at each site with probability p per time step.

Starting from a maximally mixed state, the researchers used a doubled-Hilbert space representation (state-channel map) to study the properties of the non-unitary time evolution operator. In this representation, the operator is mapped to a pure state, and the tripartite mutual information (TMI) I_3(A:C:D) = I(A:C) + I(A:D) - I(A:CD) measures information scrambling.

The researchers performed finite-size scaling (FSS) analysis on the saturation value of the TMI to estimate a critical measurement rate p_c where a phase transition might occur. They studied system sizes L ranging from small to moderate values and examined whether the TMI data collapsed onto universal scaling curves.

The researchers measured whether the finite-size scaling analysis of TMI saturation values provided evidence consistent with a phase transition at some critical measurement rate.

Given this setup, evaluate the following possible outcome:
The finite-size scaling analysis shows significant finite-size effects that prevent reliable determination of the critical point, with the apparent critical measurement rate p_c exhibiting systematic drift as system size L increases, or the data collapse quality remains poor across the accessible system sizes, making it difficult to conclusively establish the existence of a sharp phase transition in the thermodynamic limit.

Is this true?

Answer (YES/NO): NO